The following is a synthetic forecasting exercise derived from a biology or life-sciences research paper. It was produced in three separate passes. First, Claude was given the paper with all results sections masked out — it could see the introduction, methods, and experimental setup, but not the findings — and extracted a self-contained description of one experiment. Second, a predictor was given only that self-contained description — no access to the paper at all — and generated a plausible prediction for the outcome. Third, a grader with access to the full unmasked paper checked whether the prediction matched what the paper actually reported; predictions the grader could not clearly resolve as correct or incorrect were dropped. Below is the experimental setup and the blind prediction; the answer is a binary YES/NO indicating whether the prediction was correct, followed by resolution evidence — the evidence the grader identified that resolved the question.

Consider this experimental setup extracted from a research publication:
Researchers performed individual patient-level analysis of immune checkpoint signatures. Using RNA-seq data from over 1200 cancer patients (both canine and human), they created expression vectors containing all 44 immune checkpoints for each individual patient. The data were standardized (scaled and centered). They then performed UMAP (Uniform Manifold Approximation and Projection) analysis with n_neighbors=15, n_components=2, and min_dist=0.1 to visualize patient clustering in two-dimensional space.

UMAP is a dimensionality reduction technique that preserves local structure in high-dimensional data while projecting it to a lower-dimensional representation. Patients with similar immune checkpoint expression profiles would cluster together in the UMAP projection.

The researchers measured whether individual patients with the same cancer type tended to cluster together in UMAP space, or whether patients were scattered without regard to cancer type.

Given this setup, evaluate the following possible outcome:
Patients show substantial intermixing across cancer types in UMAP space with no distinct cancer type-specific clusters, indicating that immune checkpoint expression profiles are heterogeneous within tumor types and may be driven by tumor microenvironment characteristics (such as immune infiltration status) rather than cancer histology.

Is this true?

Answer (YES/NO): NO